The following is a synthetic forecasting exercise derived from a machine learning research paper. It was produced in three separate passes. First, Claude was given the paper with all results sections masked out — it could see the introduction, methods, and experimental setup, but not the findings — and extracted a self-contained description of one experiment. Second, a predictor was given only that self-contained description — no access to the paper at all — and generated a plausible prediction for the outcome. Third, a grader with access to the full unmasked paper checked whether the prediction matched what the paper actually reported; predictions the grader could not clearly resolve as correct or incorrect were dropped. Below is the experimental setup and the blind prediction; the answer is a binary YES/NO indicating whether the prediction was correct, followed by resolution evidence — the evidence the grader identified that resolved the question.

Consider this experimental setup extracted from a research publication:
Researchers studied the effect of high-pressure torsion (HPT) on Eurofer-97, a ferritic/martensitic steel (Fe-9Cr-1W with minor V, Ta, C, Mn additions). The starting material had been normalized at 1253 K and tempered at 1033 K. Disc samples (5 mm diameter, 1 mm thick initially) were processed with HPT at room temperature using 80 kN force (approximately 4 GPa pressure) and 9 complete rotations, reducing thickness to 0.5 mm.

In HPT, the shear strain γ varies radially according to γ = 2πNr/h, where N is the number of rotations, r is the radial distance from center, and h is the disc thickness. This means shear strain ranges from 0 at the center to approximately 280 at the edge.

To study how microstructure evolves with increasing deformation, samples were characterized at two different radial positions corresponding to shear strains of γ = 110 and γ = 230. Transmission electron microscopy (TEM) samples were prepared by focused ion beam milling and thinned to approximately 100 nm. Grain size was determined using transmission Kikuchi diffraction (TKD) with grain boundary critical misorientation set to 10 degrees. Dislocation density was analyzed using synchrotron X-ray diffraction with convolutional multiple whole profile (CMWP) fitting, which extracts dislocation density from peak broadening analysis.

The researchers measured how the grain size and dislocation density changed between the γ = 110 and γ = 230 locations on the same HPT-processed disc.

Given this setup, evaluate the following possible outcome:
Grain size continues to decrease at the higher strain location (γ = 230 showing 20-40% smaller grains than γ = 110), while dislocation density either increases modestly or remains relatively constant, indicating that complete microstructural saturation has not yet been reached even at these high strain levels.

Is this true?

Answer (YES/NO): NO